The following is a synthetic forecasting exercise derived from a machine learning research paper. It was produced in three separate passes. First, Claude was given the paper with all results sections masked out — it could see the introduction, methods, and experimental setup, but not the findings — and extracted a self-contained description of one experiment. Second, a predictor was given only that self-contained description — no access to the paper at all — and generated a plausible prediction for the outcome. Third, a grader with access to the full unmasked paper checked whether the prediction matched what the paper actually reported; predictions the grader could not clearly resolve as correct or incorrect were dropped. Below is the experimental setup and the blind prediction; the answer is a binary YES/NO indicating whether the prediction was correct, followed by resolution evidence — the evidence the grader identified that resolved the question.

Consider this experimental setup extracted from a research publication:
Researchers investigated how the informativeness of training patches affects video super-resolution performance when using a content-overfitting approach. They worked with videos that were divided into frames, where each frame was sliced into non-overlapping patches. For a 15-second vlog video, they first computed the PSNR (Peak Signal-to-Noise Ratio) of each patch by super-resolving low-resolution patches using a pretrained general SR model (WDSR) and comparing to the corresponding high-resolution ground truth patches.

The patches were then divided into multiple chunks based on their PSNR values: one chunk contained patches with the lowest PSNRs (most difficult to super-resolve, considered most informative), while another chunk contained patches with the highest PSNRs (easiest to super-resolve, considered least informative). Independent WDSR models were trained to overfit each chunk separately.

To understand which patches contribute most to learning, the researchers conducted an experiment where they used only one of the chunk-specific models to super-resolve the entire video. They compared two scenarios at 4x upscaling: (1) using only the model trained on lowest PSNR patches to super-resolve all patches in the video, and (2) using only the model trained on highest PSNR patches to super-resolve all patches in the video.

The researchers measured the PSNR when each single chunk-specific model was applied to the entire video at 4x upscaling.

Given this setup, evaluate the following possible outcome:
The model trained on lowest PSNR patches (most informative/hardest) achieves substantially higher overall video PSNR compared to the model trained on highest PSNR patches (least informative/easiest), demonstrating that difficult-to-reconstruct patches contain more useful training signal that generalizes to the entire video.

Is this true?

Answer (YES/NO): YES